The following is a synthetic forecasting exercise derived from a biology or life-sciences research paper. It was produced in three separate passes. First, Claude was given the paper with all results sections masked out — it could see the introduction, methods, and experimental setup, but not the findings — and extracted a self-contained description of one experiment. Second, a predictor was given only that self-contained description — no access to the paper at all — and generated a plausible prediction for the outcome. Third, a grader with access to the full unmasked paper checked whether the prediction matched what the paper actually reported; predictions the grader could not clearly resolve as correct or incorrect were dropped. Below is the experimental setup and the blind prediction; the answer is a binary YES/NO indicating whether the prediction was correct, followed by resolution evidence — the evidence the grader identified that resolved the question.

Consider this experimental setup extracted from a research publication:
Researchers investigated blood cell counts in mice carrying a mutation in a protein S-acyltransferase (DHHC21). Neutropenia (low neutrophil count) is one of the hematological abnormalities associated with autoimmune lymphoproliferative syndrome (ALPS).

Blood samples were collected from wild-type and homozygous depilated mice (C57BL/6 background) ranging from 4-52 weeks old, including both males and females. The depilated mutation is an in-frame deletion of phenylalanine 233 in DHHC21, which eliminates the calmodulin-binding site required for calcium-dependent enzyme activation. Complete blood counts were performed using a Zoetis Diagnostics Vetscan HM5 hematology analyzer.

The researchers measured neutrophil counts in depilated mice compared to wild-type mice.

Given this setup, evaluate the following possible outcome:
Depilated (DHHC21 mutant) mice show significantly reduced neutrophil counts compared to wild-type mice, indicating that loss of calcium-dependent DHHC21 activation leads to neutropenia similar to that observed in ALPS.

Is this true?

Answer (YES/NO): NO